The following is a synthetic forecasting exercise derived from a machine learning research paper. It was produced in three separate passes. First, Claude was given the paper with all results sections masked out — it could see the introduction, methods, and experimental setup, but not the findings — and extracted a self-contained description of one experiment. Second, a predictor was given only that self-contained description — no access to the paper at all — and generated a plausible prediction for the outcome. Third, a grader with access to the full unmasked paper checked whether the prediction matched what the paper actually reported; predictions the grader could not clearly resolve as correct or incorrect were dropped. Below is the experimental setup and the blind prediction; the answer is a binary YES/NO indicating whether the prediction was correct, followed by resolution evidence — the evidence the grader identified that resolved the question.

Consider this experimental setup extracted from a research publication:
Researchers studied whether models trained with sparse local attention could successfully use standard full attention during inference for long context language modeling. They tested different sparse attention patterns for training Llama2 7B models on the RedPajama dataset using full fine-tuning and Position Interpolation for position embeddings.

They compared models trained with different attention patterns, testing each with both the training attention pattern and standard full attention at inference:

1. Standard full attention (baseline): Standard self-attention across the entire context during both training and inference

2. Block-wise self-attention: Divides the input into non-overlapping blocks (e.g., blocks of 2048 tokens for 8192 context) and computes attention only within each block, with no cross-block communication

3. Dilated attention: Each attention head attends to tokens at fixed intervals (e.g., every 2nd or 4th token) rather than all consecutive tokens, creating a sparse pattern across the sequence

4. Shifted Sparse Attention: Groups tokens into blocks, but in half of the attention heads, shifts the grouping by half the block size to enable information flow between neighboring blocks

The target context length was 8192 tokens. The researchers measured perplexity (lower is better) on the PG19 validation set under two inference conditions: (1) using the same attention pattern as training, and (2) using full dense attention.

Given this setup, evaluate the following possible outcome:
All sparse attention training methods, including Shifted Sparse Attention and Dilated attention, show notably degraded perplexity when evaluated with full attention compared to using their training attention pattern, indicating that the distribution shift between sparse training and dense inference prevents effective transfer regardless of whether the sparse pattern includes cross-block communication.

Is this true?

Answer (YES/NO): NO